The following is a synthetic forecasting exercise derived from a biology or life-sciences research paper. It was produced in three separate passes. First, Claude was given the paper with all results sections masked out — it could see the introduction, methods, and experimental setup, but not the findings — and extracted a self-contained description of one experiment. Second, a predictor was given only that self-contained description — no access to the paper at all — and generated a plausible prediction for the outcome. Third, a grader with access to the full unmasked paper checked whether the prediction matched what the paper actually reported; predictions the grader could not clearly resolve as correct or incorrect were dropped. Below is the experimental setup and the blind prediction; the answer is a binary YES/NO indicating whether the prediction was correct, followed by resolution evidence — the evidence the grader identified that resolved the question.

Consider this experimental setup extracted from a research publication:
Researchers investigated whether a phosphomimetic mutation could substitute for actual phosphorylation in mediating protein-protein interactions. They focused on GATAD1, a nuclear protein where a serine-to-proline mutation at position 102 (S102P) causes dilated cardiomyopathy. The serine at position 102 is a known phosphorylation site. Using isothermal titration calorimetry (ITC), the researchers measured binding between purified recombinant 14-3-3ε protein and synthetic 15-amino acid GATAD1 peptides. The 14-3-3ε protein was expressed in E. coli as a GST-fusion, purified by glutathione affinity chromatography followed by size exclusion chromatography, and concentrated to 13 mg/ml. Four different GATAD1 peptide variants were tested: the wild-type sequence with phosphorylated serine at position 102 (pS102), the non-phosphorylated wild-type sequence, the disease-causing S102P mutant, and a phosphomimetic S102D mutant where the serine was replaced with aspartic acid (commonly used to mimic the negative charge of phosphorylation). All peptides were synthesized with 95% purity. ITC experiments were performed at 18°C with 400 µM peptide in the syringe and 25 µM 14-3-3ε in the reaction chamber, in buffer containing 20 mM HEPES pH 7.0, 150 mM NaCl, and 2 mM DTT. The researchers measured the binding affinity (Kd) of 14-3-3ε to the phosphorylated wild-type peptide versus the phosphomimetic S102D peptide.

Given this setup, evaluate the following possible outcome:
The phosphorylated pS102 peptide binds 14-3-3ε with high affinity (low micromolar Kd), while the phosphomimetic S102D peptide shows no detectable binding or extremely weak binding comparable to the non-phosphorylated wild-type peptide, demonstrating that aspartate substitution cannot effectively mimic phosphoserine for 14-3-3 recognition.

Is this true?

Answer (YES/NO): YES